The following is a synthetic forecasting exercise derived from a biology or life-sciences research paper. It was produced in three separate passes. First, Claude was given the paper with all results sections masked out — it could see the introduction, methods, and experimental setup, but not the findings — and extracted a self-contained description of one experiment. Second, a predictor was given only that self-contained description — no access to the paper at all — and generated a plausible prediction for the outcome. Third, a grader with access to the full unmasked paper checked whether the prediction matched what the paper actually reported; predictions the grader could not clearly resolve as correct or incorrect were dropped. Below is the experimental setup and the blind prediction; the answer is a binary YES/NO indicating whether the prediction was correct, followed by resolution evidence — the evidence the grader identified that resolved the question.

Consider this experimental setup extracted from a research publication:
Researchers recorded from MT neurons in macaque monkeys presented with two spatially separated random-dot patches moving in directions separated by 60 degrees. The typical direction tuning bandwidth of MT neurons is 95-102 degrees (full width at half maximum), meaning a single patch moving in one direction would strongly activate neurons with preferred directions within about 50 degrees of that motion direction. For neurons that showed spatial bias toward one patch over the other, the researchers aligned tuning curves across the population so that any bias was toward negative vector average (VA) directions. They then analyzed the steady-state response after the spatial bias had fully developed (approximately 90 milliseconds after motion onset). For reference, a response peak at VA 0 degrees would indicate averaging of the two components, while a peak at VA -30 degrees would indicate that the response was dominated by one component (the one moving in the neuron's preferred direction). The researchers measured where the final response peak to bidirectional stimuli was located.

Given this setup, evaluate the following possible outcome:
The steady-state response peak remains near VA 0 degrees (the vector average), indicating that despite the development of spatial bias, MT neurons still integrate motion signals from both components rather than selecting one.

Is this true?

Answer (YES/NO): NO